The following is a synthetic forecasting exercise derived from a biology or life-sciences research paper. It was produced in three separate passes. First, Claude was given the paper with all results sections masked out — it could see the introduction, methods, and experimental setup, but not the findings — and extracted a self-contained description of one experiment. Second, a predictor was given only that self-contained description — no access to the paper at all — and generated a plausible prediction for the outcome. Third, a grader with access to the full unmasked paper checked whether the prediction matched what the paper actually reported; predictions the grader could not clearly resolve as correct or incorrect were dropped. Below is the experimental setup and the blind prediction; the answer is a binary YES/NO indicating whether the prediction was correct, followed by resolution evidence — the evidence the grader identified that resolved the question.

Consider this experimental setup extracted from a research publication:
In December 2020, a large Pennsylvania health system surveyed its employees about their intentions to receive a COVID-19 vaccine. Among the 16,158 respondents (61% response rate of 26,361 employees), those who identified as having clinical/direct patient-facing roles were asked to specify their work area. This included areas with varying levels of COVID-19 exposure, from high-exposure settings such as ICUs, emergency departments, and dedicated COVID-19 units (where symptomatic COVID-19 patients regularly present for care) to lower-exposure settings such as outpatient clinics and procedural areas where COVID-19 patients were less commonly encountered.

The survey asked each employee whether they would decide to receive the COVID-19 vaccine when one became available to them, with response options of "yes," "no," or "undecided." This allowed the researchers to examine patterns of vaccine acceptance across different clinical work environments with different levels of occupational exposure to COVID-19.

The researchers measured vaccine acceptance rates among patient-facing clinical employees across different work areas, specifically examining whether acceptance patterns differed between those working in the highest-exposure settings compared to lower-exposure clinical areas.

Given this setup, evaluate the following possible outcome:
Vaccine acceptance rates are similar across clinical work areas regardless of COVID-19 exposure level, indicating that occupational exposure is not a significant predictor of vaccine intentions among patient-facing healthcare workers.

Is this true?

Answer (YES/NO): NO